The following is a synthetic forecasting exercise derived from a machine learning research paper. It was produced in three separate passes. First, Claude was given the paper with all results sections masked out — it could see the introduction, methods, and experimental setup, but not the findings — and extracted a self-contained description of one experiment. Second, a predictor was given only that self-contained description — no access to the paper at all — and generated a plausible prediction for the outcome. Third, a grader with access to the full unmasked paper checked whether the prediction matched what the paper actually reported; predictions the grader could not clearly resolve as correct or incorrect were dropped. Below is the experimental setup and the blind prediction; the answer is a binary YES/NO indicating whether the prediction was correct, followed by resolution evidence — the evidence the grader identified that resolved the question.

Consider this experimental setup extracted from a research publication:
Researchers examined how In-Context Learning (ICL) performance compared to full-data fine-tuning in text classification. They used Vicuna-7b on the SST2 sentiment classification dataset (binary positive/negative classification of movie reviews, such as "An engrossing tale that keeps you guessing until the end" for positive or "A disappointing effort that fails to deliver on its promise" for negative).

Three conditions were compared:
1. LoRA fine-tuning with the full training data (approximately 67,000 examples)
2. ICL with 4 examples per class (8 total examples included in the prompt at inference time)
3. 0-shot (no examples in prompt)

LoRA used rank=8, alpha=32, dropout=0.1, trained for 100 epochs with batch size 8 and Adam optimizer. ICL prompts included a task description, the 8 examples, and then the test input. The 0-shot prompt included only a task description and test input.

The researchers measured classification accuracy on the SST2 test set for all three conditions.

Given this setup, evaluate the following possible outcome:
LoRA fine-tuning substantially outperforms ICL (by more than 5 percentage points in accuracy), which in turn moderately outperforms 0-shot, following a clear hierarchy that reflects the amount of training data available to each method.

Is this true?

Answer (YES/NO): NO